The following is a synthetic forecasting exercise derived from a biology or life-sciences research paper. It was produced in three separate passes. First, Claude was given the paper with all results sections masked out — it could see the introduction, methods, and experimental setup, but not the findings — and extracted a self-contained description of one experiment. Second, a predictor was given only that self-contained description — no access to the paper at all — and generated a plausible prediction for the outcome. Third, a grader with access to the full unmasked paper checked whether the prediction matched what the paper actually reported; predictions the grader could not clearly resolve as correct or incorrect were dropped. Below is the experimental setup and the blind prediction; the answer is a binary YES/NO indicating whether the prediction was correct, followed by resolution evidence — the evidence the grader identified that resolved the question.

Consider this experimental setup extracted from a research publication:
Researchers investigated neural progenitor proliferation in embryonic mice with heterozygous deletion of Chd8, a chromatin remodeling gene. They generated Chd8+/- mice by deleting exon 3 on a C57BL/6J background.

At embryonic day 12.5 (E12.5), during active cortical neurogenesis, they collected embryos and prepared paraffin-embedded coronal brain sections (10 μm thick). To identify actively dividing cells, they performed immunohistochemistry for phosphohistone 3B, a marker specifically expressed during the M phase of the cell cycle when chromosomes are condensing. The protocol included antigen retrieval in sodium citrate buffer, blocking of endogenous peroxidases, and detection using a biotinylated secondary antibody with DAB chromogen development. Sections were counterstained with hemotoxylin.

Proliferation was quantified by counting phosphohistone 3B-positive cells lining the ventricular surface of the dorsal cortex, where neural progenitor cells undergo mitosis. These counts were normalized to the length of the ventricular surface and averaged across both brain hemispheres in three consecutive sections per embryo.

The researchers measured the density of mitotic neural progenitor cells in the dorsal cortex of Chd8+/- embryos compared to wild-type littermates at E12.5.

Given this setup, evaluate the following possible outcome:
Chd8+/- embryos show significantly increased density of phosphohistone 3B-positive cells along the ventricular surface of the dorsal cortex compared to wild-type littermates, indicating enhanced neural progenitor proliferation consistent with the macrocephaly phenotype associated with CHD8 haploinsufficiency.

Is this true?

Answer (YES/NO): NO